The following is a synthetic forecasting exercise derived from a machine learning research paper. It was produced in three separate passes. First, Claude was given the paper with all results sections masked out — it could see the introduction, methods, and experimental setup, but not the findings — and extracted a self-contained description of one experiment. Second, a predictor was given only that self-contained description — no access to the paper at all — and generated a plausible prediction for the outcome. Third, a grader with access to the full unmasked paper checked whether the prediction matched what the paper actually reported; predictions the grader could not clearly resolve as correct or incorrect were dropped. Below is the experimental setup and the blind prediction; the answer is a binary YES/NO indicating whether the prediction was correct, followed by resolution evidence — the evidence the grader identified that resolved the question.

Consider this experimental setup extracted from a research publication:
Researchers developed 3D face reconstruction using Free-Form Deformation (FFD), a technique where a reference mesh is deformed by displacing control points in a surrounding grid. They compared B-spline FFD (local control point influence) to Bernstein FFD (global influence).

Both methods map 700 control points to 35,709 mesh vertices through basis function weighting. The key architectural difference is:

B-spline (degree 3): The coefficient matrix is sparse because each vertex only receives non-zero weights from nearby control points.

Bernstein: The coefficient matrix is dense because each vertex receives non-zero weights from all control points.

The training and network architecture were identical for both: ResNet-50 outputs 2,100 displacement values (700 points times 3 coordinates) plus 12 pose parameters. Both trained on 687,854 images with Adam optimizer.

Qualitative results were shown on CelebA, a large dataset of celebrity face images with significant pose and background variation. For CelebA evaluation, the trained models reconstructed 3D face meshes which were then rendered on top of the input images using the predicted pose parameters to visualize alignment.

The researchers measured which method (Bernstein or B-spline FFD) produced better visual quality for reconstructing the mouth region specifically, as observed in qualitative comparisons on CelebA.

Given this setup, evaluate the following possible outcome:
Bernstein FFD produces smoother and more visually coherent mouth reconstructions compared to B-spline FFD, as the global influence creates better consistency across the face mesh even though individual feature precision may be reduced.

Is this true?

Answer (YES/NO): NO